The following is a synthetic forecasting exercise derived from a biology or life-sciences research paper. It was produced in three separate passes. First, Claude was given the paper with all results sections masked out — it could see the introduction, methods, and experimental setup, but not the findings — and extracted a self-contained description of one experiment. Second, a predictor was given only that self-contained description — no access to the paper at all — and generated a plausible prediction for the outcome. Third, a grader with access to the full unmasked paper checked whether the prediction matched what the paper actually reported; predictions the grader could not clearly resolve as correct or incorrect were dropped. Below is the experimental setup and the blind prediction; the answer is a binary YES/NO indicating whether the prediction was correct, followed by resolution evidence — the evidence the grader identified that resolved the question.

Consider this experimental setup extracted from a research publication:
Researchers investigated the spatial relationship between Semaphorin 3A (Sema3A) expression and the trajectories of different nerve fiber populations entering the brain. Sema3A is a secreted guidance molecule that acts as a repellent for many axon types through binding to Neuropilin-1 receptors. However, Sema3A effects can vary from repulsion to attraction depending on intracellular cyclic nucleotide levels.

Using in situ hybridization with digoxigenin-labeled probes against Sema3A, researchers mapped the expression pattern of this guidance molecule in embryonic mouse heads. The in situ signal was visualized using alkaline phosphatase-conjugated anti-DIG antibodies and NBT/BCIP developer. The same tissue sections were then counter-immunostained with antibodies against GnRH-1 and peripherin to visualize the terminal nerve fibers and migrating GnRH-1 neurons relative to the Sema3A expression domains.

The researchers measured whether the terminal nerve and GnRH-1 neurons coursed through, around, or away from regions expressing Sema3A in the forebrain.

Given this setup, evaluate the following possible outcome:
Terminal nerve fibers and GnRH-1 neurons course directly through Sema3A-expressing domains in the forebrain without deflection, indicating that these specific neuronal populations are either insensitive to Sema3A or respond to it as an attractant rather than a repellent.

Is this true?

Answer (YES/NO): YES